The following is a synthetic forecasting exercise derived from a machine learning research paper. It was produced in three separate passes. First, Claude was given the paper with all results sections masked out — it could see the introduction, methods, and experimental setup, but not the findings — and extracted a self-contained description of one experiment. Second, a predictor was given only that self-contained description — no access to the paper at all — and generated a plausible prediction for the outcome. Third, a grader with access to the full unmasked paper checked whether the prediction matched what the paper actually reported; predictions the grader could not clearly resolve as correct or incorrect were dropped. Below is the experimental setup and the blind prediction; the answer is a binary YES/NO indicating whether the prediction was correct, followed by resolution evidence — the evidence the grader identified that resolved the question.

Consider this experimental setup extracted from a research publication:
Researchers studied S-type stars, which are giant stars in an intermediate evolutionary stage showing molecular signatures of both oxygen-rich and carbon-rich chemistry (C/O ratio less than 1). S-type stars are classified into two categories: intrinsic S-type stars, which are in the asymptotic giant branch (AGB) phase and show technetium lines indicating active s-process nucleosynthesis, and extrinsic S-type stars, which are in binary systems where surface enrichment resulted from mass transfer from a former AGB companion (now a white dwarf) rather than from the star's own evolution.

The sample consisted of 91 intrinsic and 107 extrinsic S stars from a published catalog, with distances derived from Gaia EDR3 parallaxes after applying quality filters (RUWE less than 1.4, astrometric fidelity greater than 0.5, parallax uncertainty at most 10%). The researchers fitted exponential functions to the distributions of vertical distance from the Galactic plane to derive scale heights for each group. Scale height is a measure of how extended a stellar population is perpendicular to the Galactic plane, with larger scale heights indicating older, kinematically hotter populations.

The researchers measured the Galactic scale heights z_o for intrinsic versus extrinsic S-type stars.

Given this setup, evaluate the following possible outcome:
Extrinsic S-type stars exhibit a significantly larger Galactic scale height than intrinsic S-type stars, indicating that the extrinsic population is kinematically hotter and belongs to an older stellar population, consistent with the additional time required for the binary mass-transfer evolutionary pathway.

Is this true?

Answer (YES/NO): YES